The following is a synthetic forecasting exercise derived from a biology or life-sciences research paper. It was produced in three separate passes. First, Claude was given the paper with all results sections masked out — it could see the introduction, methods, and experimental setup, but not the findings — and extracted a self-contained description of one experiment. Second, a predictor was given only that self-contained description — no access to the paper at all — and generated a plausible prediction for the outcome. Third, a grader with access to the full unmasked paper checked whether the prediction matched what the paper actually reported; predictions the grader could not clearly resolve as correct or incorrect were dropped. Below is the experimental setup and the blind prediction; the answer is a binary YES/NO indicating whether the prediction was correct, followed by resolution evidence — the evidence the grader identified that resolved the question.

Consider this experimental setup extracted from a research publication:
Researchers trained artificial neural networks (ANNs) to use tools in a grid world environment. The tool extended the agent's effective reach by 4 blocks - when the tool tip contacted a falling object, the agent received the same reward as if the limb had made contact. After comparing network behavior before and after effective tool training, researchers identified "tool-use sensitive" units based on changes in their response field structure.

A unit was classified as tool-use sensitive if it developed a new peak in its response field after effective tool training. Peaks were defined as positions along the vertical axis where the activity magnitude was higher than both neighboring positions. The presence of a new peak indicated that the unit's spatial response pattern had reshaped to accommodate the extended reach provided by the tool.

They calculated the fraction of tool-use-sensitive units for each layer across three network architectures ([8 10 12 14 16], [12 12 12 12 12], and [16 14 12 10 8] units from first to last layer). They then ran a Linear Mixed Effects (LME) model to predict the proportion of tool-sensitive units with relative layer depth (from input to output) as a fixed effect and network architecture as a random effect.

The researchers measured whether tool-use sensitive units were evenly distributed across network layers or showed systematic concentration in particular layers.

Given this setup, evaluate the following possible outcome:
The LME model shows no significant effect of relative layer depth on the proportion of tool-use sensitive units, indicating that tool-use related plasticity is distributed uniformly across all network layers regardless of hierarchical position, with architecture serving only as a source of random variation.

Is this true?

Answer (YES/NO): NO